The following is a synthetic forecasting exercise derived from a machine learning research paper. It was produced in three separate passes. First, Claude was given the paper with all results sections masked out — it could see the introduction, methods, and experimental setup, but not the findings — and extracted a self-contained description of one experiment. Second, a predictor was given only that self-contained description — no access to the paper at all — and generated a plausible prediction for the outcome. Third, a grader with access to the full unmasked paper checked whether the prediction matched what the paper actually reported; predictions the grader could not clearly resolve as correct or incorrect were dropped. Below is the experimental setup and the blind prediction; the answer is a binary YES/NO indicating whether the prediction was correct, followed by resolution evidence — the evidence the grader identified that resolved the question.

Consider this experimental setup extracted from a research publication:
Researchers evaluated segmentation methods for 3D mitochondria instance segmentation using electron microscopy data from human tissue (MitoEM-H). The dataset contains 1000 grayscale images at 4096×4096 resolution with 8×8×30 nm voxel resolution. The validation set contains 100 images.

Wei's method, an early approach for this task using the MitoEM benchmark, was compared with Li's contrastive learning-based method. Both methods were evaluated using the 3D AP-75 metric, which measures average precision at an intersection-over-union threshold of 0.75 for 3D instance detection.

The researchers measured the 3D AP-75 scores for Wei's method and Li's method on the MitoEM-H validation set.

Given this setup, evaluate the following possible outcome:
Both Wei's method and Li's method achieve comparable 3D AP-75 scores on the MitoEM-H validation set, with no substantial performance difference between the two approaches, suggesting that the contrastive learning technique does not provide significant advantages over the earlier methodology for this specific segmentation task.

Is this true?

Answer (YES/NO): NO